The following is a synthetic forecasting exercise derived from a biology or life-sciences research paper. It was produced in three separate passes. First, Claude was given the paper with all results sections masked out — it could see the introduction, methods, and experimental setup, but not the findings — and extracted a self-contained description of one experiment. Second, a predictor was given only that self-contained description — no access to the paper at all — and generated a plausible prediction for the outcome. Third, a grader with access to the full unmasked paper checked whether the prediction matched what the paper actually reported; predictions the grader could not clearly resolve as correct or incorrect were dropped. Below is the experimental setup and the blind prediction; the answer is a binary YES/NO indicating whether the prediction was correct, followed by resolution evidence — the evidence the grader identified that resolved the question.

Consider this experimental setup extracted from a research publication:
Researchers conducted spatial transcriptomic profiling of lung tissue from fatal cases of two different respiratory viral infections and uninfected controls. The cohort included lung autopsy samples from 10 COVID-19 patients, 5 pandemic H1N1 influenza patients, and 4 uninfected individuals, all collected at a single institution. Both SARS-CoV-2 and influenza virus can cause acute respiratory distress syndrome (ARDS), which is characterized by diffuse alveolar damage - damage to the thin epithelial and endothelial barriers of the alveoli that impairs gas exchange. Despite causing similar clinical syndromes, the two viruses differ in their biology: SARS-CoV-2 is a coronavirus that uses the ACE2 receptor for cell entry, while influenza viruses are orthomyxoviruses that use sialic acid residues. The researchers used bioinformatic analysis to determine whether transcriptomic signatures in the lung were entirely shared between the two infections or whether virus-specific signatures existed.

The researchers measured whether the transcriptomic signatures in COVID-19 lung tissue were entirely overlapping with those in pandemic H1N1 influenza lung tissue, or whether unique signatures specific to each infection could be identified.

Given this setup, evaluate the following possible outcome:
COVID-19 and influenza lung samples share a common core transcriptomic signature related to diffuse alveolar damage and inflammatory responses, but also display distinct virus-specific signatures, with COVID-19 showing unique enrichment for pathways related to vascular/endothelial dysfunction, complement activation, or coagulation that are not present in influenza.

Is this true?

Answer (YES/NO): NO